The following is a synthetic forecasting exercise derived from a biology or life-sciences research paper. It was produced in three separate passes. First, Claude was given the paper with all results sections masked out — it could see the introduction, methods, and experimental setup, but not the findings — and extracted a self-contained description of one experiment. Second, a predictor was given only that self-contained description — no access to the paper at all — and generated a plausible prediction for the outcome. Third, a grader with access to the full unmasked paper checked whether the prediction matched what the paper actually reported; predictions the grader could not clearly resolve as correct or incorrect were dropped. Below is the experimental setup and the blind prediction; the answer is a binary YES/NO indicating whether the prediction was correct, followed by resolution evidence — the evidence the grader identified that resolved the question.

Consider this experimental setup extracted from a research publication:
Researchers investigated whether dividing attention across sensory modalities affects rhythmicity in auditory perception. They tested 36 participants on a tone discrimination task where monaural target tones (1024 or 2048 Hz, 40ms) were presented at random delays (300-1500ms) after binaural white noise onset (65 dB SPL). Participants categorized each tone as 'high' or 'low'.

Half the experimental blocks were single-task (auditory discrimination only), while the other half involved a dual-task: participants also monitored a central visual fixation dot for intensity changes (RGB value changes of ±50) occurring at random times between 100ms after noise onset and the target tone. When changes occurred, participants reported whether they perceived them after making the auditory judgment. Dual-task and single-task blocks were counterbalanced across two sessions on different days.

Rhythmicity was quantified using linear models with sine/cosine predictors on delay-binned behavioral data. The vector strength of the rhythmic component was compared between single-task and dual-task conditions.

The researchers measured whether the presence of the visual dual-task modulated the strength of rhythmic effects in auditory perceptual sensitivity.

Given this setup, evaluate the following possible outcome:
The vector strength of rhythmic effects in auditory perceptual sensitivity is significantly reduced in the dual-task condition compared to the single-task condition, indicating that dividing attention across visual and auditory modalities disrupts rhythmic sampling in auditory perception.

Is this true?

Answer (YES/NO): NO